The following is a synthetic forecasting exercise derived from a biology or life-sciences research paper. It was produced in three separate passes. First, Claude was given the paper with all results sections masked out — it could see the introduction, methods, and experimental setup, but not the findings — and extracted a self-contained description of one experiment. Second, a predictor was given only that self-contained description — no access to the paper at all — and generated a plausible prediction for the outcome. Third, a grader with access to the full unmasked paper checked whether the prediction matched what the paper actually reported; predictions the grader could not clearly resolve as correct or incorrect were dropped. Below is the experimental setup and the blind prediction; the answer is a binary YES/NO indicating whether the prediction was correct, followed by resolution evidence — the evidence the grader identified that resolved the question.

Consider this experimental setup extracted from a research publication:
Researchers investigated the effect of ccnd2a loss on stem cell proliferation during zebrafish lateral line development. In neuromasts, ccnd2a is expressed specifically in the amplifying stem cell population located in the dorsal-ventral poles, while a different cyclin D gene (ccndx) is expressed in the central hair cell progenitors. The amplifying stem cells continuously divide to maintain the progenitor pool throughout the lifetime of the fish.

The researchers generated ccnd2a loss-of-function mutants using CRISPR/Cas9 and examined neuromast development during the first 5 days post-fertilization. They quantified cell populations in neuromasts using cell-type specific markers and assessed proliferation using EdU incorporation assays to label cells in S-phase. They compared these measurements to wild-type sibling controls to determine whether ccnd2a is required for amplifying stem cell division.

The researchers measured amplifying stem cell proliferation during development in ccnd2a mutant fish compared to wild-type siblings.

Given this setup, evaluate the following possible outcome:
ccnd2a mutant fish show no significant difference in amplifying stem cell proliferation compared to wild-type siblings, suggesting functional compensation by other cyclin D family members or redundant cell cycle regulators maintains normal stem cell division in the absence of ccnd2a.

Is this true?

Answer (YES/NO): NO